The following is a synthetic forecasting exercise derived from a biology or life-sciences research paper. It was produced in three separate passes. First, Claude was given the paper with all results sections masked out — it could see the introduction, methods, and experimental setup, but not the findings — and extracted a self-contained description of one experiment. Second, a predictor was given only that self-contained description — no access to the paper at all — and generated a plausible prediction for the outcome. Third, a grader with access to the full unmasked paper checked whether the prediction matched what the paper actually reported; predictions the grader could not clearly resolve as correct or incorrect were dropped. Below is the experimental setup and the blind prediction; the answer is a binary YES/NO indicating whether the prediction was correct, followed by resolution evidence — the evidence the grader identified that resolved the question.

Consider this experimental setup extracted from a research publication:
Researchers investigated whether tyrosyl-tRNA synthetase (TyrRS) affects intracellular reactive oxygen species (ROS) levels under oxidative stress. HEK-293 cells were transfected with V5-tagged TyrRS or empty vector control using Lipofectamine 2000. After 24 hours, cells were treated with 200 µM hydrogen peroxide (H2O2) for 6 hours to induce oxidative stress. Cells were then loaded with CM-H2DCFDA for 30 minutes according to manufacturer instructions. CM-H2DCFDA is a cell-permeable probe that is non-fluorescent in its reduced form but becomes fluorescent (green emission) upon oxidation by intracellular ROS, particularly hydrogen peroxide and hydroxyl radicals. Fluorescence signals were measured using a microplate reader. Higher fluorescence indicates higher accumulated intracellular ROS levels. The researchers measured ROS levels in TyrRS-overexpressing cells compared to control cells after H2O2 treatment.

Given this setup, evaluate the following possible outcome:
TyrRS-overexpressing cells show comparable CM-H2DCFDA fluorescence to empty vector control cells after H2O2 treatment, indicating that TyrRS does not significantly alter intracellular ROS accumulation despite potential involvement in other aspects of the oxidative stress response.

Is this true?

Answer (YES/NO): NO